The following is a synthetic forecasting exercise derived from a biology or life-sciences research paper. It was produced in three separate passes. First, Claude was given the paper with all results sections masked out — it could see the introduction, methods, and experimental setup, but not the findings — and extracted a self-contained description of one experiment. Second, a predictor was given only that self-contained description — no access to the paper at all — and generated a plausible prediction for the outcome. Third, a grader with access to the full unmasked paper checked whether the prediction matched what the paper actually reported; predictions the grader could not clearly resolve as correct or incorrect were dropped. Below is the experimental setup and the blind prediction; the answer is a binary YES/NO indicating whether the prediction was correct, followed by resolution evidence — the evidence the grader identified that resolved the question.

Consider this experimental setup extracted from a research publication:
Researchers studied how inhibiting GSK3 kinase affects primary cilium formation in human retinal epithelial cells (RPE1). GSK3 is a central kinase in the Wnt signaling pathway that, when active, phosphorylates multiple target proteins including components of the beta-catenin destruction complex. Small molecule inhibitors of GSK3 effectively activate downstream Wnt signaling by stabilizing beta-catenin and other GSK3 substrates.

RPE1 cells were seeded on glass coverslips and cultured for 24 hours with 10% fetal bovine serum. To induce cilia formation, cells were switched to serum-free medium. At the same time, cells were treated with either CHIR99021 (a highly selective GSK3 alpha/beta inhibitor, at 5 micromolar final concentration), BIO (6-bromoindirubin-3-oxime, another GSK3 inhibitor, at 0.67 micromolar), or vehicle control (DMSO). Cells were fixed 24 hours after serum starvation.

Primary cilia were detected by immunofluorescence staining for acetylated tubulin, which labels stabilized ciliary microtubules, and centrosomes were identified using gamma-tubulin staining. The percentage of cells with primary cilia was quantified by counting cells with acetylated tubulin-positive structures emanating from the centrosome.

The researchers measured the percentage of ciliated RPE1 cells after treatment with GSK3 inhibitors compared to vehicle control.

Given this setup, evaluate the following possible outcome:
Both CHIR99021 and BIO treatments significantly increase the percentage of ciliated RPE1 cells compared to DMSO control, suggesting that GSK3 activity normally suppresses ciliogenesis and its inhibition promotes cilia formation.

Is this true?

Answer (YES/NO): NO